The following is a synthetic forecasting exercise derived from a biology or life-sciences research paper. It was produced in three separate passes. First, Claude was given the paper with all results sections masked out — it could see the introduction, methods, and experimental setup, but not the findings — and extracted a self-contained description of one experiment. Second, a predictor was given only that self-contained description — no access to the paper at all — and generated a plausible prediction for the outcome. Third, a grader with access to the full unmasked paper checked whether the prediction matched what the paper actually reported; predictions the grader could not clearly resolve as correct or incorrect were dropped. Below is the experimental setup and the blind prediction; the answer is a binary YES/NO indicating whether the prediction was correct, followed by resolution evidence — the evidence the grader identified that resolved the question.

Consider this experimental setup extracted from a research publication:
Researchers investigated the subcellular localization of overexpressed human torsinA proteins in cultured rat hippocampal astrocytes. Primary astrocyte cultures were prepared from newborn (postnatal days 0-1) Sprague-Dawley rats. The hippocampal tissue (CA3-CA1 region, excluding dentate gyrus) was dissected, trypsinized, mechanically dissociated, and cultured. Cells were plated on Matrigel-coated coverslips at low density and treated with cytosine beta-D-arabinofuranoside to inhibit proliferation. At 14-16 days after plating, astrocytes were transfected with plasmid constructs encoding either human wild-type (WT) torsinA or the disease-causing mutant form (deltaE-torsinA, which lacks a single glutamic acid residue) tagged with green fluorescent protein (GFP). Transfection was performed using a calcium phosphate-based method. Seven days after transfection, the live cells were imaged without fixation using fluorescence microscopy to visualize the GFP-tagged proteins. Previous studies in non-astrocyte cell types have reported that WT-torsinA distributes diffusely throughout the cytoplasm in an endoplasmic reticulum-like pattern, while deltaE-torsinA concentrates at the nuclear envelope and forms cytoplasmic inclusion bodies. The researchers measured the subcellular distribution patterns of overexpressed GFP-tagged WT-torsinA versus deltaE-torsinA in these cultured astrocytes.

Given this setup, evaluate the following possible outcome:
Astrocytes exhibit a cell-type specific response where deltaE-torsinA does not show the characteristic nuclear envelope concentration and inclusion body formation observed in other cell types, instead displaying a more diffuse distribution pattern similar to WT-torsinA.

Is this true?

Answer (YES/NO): NO